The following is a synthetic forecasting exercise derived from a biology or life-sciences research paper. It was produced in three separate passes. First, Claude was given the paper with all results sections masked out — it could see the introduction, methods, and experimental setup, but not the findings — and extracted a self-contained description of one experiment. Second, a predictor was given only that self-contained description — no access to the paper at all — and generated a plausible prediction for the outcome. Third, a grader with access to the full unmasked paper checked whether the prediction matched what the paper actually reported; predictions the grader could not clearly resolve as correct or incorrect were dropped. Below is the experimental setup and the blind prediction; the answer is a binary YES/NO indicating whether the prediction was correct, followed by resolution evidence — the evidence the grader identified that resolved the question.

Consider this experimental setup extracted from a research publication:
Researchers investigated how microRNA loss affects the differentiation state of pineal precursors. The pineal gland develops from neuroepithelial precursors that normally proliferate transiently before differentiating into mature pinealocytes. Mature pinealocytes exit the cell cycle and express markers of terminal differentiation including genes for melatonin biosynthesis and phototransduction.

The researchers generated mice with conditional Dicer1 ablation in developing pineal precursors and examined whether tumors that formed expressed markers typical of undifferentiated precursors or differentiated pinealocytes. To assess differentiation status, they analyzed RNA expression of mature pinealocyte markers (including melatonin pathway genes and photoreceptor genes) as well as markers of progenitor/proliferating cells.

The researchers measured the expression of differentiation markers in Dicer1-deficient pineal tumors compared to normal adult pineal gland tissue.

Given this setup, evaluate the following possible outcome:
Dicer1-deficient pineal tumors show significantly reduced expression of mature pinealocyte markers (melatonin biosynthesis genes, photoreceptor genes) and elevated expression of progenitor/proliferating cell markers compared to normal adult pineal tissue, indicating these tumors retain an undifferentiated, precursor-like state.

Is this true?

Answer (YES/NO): YES